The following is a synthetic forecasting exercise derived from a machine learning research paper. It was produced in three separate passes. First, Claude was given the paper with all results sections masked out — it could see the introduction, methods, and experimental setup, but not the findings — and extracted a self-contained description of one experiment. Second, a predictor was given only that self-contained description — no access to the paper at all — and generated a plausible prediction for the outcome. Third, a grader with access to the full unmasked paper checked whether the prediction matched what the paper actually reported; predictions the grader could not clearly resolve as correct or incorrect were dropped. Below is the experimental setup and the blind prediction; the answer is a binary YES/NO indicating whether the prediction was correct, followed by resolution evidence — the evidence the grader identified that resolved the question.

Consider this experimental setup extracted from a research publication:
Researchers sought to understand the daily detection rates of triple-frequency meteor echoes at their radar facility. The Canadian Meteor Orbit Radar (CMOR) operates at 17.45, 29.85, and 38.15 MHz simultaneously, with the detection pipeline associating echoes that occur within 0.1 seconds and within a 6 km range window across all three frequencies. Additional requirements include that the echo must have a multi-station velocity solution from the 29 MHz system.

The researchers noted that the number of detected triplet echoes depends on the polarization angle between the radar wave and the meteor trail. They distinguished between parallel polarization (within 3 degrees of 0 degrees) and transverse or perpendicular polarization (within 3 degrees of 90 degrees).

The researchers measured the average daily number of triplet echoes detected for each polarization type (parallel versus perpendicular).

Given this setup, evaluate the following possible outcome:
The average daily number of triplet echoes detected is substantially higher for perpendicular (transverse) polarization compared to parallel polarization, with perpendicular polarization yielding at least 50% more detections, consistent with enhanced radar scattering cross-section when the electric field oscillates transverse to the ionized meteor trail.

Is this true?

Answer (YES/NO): YES